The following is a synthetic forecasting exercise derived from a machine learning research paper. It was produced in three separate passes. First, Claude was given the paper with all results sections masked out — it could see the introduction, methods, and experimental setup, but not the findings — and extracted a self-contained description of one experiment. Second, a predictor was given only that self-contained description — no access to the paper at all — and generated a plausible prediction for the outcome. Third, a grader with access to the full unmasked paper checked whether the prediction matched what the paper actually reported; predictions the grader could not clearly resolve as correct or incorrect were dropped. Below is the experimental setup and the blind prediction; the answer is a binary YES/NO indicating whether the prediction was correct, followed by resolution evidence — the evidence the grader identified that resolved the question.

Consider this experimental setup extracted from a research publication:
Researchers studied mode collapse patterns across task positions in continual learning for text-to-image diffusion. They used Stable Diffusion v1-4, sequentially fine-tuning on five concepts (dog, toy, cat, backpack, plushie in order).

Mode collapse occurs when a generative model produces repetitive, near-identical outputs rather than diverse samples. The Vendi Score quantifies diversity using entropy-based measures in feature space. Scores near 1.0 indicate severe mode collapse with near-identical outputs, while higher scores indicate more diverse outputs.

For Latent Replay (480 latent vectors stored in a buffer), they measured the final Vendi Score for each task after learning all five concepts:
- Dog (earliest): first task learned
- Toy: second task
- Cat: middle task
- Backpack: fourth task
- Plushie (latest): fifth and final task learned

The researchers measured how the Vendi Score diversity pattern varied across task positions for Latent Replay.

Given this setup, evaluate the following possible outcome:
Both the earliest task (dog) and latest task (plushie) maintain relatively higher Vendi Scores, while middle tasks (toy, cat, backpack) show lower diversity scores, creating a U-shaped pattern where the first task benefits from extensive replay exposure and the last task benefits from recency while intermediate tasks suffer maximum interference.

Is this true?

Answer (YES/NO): NO